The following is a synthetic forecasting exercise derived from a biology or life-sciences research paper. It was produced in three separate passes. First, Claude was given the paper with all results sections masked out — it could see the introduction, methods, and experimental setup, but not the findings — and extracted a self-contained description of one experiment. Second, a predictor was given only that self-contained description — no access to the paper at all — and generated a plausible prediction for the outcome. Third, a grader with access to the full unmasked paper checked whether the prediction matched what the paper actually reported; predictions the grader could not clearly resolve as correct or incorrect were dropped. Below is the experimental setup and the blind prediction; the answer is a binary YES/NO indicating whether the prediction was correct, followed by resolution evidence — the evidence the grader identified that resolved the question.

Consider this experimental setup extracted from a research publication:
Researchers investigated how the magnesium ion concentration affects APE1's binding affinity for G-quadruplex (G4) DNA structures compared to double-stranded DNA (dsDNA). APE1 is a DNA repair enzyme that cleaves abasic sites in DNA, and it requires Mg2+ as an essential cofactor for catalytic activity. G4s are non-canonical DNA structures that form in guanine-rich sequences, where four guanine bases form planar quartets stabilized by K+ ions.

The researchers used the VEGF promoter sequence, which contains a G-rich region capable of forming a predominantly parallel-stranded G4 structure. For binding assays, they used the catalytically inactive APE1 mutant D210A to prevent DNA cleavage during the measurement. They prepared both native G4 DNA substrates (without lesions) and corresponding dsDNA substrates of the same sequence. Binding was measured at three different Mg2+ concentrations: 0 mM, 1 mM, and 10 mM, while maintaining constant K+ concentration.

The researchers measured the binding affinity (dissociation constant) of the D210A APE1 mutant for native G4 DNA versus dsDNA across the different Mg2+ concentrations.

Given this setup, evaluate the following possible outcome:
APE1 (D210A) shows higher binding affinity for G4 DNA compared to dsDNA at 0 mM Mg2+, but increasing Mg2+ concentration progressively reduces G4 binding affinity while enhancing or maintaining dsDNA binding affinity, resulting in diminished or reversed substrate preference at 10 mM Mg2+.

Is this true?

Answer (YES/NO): NO